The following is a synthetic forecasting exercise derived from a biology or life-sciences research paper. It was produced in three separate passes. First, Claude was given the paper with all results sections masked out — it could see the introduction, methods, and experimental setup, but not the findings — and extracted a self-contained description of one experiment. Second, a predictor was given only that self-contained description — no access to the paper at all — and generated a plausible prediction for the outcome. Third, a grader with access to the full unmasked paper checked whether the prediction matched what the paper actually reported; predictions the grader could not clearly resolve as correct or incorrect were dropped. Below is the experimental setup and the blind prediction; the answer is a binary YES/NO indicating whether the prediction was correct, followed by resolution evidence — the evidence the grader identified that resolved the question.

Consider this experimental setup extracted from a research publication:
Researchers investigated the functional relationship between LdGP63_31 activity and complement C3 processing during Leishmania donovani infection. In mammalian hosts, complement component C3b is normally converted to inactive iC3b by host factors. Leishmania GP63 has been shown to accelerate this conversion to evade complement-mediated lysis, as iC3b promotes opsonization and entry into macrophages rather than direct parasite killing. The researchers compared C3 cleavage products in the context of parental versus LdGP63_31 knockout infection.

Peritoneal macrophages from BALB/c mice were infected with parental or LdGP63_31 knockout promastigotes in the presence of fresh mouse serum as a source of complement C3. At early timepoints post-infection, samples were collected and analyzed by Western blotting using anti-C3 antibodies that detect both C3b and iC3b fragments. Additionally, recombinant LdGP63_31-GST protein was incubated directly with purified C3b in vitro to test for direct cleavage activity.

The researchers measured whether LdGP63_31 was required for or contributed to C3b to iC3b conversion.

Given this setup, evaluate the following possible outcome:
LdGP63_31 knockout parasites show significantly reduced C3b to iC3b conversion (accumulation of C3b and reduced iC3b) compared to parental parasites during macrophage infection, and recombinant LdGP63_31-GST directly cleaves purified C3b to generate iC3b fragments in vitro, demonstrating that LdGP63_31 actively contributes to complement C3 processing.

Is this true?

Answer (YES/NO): YES